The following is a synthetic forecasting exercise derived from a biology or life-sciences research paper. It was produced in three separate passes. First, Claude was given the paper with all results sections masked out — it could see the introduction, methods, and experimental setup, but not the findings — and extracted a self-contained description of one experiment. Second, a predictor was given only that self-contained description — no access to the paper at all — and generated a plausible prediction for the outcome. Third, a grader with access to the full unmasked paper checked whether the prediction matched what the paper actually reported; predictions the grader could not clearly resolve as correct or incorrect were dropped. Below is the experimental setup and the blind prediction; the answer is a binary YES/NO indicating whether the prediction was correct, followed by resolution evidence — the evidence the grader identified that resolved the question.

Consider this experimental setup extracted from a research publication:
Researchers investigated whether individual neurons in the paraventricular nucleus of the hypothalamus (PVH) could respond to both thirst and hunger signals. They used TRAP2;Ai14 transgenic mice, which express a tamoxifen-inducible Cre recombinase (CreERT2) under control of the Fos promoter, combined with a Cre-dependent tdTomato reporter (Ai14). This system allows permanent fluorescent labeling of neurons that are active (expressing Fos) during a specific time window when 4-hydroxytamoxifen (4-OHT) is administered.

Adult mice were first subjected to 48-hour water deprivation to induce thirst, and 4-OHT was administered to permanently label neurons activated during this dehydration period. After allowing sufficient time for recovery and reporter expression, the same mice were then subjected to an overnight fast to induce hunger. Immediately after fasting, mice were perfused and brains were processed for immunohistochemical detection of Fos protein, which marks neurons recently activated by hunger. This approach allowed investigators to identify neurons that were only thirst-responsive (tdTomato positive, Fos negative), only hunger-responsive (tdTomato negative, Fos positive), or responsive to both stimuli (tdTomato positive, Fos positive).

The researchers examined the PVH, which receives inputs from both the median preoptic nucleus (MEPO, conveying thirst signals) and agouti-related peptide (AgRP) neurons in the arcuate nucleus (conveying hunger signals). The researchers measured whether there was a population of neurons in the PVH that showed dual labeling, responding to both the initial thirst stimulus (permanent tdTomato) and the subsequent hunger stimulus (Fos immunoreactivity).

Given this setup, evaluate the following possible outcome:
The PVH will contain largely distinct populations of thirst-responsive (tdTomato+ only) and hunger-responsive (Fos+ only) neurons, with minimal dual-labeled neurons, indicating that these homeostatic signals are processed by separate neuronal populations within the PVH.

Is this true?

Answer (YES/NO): NO